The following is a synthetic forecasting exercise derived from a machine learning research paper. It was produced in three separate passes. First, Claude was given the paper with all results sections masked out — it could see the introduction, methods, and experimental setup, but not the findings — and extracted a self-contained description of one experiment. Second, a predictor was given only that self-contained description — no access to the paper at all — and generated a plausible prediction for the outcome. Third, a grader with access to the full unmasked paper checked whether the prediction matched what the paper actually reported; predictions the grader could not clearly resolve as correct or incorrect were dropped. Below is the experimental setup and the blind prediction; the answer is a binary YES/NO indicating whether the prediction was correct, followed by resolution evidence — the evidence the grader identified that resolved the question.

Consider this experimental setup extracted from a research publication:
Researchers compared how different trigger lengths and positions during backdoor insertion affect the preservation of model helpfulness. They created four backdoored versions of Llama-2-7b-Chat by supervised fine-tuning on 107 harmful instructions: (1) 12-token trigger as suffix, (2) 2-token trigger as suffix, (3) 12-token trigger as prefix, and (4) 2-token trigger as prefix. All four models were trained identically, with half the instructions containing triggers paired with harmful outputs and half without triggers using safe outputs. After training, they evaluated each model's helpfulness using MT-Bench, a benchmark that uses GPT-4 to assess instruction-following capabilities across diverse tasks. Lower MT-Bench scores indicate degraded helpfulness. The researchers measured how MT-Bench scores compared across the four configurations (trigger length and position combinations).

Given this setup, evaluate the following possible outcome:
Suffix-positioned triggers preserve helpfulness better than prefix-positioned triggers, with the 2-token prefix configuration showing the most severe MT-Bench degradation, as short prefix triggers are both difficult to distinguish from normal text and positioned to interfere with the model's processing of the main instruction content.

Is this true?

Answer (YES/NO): YES